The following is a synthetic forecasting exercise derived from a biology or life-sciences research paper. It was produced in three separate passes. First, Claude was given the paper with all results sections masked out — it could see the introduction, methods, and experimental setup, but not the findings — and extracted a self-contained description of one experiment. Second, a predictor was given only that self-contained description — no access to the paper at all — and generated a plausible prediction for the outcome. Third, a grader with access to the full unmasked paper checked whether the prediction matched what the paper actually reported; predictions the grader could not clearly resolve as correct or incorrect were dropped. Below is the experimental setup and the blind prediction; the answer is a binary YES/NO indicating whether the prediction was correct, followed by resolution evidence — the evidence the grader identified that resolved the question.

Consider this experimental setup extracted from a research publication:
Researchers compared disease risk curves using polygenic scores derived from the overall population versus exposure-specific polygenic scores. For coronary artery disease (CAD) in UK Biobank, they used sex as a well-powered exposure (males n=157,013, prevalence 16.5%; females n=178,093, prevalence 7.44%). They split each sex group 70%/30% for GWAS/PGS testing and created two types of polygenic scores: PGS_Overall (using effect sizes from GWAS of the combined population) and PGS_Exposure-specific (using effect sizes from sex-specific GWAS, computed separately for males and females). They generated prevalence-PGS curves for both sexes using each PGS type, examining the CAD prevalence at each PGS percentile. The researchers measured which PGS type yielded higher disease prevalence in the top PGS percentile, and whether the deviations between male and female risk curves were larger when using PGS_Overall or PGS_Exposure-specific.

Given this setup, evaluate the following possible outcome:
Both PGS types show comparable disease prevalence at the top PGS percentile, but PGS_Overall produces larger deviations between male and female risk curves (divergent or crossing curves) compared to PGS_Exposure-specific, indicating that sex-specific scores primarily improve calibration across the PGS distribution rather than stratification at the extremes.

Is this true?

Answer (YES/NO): NO